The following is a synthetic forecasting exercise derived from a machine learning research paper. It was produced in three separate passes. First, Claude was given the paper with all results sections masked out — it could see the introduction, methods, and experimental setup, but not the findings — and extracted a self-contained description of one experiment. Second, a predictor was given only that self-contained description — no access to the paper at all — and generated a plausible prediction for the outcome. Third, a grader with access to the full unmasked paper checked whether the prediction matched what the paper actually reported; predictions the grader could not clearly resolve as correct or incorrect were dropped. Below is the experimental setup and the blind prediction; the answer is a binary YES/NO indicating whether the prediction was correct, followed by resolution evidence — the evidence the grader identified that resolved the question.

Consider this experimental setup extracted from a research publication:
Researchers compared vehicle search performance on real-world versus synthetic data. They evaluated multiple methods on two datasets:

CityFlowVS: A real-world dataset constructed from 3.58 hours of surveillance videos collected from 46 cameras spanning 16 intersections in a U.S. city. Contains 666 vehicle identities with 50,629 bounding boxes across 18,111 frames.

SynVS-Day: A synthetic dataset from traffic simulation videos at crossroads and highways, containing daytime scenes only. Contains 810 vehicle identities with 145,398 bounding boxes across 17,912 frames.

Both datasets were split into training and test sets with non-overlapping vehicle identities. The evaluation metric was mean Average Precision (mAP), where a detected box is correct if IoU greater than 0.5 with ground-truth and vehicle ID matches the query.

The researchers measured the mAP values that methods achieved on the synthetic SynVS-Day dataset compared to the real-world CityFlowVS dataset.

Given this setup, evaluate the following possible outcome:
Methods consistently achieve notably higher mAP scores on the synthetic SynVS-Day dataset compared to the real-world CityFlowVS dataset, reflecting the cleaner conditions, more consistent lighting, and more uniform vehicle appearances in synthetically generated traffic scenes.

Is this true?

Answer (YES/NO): YES